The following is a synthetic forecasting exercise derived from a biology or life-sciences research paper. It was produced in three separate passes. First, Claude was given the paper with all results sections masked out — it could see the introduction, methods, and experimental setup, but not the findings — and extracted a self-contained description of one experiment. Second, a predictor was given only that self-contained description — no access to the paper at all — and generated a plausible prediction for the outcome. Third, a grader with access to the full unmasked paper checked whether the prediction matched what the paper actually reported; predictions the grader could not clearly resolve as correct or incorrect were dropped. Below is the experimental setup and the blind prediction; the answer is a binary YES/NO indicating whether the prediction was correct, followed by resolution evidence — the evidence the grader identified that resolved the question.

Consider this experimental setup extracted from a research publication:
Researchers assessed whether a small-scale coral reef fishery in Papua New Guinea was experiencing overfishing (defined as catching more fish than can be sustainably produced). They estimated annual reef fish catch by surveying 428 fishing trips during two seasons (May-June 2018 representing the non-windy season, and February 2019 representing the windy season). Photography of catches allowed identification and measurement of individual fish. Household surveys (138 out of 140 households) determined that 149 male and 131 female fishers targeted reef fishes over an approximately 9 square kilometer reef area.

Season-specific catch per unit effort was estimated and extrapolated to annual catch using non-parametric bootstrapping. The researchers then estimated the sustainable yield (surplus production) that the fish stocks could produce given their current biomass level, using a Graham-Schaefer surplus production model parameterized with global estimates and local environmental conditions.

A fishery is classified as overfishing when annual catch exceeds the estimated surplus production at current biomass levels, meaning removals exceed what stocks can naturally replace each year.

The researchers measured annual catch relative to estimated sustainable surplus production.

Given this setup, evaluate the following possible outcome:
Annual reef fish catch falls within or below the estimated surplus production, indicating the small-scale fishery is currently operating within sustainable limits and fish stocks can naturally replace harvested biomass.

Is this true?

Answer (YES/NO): NO